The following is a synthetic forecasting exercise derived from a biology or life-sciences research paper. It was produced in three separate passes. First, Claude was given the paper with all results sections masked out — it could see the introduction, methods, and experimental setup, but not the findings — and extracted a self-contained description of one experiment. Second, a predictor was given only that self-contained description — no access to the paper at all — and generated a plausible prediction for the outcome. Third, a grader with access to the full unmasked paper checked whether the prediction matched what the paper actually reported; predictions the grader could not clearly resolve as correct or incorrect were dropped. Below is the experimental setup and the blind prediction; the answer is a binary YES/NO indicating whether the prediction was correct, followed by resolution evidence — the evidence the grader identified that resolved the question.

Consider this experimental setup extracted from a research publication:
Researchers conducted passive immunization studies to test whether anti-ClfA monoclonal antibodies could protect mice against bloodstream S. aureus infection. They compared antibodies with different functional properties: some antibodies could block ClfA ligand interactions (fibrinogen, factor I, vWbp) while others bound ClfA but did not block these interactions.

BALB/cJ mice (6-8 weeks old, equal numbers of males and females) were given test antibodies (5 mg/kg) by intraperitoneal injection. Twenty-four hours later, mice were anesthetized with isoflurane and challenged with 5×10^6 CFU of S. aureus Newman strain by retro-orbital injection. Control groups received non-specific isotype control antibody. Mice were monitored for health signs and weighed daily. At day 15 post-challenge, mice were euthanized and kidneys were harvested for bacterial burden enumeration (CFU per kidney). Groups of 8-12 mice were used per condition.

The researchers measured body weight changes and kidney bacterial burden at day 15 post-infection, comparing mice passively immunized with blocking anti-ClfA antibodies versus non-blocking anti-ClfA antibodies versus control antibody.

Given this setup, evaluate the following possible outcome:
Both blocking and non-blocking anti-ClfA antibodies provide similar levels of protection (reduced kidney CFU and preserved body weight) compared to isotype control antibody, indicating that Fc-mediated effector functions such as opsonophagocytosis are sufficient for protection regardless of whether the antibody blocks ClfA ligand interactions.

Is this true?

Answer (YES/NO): NO